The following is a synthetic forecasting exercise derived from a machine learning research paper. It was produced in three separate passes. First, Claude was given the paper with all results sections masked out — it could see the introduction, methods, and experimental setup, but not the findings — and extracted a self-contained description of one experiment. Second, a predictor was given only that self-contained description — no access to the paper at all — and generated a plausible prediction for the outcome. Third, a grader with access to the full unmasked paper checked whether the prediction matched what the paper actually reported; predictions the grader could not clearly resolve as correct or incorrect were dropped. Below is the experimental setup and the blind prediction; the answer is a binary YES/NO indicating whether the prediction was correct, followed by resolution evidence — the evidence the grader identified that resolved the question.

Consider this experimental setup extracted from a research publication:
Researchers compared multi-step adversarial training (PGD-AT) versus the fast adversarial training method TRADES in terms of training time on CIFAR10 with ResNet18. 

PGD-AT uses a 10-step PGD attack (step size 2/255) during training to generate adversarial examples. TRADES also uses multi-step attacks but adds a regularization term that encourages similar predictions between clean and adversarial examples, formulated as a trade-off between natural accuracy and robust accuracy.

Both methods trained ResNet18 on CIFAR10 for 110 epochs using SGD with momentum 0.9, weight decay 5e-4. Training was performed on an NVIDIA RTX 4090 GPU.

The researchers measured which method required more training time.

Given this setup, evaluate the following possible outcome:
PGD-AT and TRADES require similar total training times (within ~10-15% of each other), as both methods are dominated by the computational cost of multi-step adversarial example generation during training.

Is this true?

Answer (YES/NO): NO